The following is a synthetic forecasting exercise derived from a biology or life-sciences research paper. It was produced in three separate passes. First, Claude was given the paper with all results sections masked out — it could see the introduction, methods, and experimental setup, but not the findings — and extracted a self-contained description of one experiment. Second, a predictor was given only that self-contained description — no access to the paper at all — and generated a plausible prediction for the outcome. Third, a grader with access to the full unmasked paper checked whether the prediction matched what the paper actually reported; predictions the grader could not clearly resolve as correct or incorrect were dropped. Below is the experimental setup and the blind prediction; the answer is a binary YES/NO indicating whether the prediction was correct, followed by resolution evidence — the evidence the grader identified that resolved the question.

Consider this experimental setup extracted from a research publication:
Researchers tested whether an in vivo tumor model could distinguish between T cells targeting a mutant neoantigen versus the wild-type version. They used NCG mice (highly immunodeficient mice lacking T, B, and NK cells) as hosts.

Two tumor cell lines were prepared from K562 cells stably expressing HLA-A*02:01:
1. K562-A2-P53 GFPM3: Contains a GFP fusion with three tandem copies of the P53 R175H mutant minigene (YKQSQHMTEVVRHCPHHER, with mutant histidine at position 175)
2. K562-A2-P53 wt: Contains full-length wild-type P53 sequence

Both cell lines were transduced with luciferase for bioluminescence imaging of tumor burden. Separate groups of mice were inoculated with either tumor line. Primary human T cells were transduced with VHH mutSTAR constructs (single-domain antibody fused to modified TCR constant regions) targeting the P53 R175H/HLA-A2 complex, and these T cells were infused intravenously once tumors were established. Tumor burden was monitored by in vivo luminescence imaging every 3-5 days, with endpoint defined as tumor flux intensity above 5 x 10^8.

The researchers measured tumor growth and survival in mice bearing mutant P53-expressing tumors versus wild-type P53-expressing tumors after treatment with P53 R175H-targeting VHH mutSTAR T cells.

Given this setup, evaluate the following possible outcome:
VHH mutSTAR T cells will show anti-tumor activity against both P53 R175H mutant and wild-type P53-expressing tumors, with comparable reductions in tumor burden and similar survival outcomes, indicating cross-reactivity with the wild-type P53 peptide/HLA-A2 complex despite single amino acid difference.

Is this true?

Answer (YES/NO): NO